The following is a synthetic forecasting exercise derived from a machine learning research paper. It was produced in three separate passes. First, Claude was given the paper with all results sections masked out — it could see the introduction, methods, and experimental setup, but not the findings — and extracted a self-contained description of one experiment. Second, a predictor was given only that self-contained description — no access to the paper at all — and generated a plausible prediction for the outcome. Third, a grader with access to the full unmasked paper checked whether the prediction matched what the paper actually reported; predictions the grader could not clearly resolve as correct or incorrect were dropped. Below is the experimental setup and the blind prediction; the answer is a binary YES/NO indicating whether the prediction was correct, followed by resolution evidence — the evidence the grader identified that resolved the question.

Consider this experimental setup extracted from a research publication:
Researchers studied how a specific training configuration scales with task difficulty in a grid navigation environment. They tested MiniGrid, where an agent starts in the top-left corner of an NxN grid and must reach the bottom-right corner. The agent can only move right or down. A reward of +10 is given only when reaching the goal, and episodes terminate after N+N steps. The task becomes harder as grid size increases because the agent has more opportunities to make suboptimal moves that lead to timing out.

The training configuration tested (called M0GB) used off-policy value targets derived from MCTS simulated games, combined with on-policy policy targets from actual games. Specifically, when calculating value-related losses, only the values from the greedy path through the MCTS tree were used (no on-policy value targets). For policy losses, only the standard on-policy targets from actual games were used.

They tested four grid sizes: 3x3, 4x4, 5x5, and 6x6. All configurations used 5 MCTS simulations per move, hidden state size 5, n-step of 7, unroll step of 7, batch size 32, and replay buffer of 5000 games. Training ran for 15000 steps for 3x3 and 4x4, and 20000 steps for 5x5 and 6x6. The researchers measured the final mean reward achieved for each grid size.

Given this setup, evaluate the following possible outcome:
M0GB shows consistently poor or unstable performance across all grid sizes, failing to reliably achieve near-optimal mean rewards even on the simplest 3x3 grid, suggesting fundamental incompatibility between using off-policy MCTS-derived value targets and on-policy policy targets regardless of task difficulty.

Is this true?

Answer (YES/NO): NO